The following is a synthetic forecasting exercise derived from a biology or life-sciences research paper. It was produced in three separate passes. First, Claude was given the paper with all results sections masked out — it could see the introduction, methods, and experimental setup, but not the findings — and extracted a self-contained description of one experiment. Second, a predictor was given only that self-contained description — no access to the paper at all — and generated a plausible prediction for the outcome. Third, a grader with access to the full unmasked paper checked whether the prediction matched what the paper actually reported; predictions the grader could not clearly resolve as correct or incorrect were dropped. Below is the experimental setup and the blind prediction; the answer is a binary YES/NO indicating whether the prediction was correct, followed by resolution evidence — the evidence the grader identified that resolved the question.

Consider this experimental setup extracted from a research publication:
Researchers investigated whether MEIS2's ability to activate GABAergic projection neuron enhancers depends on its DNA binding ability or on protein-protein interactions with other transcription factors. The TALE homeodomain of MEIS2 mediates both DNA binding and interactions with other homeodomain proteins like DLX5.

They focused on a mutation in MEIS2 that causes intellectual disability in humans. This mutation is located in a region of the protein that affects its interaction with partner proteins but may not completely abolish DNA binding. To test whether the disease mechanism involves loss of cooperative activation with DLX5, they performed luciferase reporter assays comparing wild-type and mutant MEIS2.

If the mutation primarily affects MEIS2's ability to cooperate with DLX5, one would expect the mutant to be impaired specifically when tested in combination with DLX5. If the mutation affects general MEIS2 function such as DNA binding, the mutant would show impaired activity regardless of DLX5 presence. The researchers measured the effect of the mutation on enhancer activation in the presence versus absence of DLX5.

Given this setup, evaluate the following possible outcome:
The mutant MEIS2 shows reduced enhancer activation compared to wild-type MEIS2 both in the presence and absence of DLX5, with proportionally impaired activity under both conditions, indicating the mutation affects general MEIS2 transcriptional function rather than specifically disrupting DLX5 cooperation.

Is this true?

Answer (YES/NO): NO